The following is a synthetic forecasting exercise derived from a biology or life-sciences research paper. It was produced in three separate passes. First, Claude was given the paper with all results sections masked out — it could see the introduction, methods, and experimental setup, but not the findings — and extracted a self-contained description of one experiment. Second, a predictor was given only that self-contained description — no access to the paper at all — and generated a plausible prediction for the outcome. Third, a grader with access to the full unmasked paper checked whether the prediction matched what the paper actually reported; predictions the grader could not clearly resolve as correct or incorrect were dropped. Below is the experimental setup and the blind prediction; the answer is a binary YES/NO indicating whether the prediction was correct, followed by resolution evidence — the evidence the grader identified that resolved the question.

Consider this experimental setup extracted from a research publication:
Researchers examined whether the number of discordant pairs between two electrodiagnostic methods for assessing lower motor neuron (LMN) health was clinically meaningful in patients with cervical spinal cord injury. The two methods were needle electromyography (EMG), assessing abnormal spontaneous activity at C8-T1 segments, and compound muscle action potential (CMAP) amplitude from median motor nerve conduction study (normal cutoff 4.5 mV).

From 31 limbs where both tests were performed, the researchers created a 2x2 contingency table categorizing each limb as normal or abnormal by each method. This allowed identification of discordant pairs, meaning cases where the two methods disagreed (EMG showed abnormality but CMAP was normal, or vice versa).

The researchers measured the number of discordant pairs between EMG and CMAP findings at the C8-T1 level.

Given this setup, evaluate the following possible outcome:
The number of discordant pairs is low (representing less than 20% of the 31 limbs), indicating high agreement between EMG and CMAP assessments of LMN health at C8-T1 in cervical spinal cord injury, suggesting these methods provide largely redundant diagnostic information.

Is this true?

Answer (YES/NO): NO